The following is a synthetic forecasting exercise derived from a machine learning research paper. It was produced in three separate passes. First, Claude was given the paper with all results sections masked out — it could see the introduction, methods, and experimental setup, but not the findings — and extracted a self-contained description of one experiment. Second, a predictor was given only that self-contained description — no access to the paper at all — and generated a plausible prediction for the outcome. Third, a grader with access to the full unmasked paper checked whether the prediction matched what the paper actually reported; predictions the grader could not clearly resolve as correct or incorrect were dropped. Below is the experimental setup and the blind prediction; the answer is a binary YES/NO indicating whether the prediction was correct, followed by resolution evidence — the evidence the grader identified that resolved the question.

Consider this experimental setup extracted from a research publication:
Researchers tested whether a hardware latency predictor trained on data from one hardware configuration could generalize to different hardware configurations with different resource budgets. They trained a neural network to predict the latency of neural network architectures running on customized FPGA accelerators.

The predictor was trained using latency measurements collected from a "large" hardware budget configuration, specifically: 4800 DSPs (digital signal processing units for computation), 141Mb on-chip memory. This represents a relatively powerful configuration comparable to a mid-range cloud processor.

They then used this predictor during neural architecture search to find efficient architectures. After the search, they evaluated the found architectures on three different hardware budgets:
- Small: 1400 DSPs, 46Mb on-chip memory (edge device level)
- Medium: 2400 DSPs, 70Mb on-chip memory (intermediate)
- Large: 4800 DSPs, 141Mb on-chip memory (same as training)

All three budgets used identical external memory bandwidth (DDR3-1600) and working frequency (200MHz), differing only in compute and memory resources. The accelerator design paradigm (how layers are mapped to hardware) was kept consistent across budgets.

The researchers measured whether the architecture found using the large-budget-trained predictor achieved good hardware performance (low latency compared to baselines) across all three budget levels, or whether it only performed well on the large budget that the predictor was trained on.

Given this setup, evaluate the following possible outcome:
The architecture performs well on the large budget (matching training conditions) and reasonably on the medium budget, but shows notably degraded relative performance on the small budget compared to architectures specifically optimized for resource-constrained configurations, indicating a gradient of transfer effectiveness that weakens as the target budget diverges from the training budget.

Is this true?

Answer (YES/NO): NO